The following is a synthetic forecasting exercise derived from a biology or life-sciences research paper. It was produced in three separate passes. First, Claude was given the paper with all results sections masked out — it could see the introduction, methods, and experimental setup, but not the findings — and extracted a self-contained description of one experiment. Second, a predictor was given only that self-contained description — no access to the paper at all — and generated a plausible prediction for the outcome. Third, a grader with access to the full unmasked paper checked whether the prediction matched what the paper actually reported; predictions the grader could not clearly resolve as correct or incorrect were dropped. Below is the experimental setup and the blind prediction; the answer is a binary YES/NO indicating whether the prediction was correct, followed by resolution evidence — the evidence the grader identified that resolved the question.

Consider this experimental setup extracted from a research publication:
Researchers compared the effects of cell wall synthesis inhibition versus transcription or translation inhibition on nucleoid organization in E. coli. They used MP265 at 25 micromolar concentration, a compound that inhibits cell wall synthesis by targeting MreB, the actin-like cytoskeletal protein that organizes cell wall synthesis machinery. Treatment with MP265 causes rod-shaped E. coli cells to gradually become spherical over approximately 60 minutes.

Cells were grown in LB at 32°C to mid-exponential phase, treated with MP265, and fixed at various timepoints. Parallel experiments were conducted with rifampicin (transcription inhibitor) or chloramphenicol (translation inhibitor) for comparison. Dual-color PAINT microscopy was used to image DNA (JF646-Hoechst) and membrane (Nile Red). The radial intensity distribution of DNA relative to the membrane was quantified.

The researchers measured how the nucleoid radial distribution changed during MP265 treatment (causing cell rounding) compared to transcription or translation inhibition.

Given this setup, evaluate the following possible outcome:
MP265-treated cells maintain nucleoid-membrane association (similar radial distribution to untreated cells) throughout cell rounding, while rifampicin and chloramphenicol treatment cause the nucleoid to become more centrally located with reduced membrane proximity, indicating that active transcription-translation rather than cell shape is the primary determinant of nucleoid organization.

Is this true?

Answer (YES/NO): YES